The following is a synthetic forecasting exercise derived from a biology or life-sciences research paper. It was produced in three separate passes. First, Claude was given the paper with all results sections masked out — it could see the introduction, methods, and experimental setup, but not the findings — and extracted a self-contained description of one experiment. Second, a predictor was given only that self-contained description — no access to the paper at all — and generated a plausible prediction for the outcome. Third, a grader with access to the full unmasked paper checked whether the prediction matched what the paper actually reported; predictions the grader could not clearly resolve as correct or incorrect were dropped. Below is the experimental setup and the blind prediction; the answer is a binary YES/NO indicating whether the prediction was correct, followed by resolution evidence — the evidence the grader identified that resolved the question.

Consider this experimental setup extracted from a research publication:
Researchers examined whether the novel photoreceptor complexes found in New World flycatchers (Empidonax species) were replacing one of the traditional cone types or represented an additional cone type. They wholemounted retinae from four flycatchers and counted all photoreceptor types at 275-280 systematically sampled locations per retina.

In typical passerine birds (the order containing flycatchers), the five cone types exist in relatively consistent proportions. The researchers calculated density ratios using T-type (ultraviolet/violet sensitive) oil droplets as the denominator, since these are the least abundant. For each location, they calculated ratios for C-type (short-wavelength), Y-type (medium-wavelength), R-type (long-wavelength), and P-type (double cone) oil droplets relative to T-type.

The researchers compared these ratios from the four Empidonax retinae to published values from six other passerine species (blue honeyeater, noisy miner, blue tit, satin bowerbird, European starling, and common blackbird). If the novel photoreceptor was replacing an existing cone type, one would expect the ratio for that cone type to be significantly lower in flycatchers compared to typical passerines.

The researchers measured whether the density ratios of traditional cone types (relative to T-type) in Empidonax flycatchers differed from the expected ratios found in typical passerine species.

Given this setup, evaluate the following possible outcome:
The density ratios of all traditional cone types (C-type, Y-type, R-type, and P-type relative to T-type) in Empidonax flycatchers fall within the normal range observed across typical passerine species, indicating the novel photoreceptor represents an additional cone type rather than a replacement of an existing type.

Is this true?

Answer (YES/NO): YES